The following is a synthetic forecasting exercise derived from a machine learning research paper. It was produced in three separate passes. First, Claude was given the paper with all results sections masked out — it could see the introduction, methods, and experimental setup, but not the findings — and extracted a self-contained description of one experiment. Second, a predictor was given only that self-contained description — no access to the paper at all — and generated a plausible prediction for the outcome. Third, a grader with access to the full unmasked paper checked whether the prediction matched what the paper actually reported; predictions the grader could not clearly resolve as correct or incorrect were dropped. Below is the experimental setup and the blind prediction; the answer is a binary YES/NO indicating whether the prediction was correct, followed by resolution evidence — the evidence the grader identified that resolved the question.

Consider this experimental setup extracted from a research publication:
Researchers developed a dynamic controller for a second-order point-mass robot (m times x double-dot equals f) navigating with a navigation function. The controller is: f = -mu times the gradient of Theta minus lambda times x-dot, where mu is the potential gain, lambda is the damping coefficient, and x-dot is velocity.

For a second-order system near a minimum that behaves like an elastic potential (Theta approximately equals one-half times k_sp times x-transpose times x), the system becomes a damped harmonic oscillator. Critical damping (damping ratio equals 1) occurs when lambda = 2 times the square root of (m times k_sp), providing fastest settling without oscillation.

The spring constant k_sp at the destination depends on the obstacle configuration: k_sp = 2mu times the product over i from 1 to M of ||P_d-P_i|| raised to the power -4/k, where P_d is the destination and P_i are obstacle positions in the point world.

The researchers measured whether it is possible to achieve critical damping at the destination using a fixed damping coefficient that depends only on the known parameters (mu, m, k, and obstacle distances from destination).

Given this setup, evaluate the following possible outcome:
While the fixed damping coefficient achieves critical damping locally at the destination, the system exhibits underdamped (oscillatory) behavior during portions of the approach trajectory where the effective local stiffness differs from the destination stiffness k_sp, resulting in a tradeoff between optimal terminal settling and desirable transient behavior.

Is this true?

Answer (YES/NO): NO